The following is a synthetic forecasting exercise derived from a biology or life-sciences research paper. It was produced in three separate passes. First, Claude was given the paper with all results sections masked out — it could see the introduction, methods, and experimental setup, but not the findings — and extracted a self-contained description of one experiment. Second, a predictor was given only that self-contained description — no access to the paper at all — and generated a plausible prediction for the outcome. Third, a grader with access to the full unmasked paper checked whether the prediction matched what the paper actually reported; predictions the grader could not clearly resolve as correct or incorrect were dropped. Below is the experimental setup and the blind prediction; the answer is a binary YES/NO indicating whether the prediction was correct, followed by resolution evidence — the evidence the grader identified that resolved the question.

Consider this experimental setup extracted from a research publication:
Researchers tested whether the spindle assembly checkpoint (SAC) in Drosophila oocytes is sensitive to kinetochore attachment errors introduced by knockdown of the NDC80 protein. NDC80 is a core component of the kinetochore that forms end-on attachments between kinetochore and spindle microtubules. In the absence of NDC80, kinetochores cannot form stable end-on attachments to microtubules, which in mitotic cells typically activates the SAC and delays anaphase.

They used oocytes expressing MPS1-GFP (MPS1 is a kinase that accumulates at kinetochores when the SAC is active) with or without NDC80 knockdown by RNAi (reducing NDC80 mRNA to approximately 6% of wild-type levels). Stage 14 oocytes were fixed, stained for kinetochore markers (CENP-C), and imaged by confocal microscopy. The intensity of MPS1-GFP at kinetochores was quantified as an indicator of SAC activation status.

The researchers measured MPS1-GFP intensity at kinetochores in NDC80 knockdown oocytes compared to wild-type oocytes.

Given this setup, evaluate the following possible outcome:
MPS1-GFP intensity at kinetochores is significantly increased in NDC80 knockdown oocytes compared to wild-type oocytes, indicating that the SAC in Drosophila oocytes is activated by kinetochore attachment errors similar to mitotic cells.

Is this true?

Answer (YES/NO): NO